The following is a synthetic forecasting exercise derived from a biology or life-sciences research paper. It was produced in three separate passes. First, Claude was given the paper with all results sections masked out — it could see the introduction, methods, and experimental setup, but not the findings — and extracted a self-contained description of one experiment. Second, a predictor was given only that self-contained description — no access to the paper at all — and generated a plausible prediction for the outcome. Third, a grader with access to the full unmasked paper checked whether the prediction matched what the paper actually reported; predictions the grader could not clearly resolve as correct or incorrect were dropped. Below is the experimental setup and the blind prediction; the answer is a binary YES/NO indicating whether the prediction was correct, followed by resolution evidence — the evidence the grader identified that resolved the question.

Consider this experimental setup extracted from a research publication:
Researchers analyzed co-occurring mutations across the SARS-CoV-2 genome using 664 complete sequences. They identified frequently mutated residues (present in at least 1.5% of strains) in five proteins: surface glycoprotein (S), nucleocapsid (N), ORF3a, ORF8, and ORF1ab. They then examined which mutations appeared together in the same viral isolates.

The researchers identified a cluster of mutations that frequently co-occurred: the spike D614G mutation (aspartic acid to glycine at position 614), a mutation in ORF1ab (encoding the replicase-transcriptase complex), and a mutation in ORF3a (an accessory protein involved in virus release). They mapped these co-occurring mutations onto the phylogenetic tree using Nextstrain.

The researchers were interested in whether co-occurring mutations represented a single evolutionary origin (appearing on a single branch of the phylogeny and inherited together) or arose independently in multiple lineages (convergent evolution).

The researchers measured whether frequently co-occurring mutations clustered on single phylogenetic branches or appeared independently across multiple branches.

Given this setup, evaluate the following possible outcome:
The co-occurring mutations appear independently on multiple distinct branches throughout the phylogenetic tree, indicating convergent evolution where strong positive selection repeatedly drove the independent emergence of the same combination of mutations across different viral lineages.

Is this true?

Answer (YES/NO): NO